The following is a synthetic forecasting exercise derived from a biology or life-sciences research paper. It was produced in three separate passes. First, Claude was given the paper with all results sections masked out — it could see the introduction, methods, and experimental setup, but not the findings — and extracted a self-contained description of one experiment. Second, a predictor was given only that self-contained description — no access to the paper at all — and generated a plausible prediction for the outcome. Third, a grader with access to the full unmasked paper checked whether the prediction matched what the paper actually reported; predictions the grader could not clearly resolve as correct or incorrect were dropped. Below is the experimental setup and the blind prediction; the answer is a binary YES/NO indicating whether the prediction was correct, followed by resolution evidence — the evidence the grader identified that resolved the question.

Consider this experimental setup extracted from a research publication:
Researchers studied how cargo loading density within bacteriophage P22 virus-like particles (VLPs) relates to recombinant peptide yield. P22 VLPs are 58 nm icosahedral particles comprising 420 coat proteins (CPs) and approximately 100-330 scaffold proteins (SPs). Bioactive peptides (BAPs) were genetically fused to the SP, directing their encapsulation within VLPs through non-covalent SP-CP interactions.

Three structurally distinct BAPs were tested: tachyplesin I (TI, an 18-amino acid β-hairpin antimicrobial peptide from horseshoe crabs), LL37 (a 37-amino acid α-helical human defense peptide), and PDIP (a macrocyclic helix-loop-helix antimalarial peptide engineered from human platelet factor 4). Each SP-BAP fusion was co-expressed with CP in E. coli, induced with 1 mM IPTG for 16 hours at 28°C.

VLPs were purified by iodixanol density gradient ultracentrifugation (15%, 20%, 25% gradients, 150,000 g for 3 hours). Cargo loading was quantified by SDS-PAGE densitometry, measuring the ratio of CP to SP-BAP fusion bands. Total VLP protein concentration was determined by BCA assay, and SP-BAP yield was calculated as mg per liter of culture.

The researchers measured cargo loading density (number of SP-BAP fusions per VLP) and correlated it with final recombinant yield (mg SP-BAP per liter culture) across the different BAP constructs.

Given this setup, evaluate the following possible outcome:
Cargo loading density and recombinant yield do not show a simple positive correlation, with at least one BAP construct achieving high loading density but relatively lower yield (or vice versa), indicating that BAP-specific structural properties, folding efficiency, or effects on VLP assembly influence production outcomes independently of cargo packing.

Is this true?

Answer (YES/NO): YES